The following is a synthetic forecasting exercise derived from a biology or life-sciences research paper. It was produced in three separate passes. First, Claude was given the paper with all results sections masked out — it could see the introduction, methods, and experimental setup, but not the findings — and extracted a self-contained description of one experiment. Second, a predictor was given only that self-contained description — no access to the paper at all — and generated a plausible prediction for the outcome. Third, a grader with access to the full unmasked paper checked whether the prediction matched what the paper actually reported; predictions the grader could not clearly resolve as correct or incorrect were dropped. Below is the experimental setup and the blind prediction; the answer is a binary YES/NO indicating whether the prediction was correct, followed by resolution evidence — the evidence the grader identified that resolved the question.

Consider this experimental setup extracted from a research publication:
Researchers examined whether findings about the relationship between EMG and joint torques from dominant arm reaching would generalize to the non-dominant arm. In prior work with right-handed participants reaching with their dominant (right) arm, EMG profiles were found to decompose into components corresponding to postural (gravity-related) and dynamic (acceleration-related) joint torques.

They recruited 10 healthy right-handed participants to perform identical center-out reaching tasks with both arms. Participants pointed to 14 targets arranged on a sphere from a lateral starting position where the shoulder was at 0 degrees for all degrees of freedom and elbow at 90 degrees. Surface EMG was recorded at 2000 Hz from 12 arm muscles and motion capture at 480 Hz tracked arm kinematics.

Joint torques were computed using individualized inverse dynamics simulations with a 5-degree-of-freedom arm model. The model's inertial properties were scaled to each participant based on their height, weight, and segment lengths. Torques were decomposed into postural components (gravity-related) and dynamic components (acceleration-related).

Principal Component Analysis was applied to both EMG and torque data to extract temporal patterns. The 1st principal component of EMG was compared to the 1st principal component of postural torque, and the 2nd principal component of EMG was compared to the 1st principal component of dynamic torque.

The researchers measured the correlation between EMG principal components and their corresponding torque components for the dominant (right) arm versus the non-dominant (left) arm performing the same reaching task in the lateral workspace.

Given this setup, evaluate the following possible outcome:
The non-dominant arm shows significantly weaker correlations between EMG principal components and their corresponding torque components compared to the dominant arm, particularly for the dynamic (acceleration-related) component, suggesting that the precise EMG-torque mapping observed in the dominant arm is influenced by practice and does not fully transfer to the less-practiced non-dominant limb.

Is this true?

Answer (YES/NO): NO